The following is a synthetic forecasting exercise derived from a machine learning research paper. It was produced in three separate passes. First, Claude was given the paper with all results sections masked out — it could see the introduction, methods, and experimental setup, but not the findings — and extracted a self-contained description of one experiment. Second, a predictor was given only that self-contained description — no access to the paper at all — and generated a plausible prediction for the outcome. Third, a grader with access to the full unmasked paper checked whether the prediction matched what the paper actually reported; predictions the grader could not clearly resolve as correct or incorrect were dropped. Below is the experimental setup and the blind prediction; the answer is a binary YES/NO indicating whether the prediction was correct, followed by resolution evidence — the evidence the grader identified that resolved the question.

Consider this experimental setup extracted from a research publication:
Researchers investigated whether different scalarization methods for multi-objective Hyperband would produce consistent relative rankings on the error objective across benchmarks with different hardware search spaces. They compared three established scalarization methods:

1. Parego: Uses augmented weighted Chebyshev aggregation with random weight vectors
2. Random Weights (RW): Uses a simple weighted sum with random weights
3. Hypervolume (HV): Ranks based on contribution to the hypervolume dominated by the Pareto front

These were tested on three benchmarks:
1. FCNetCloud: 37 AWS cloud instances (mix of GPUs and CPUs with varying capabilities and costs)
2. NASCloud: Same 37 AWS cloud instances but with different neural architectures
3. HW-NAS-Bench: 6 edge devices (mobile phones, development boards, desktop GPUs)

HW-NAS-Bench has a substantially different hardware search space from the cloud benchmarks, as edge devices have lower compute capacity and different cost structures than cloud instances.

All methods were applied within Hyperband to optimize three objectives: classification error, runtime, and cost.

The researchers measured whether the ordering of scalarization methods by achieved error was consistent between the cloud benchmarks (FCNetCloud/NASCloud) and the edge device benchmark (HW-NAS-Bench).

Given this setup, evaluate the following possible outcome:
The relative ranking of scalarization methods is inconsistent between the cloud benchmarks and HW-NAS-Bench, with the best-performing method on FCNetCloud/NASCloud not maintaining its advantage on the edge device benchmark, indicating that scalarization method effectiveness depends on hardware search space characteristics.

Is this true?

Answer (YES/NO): NO